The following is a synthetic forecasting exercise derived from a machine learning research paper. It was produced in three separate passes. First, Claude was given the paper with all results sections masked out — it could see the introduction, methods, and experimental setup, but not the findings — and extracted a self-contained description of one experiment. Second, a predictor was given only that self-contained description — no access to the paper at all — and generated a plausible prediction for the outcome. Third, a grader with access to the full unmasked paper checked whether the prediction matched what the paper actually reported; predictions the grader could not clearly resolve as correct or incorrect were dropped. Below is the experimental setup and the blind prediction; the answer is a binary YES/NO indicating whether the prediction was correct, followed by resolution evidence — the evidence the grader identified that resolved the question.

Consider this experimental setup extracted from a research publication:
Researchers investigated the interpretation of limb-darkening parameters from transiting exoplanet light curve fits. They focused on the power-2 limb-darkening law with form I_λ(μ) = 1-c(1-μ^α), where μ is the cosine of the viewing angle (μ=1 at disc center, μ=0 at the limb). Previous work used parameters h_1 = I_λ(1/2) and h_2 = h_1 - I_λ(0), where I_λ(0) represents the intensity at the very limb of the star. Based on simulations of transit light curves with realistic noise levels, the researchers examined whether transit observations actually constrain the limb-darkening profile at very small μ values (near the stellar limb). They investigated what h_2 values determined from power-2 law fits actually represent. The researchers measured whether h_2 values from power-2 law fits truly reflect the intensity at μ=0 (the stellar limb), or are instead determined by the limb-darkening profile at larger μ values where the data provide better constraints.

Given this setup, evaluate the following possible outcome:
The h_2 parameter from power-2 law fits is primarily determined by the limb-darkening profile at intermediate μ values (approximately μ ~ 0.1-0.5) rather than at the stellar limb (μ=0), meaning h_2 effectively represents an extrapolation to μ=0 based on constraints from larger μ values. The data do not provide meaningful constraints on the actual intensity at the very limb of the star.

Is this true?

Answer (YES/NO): YES